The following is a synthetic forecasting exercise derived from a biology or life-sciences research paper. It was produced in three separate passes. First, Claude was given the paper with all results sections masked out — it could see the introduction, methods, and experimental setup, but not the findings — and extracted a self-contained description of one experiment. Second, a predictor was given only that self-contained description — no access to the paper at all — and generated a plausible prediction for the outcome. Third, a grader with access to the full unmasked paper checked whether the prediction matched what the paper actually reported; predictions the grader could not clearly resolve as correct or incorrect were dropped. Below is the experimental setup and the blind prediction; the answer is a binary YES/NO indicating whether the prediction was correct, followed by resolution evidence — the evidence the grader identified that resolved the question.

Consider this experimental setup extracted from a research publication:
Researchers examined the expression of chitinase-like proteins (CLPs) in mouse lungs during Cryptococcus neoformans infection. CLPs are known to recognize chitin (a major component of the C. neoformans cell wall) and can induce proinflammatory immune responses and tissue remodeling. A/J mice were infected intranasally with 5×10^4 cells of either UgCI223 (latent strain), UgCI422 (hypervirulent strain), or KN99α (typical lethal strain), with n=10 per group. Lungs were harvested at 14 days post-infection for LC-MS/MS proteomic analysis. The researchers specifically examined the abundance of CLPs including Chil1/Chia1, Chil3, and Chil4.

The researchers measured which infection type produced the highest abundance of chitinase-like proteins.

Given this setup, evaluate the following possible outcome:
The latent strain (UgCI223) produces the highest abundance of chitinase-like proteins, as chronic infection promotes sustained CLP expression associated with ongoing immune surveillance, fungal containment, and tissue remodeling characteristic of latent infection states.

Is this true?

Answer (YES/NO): NO